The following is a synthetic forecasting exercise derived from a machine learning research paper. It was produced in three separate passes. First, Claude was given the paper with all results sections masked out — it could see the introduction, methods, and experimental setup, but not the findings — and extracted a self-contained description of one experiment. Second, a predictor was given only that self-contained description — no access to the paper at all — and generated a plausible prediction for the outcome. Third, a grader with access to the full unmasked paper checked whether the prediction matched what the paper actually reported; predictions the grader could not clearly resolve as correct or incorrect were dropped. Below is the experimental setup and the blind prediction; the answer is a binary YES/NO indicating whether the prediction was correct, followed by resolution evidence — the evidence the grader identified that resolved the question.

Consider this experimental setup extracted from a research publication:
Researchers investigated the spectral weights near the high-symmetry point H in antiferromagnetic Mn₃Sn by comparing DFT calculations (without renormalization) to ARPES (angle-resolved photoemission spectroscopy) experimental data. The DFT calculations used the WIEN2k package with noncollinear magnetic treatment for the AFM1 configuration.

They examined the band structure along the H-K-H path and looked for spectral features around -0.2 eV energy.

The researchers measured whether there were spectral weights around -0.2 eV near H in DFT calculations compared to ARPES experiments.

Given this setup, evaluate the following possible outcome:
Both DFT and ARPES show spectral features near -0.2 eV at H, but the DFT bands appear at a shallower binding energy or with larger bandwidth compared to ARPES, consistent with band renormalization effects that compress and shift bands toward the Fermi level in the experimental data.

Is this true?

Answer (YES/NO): NO